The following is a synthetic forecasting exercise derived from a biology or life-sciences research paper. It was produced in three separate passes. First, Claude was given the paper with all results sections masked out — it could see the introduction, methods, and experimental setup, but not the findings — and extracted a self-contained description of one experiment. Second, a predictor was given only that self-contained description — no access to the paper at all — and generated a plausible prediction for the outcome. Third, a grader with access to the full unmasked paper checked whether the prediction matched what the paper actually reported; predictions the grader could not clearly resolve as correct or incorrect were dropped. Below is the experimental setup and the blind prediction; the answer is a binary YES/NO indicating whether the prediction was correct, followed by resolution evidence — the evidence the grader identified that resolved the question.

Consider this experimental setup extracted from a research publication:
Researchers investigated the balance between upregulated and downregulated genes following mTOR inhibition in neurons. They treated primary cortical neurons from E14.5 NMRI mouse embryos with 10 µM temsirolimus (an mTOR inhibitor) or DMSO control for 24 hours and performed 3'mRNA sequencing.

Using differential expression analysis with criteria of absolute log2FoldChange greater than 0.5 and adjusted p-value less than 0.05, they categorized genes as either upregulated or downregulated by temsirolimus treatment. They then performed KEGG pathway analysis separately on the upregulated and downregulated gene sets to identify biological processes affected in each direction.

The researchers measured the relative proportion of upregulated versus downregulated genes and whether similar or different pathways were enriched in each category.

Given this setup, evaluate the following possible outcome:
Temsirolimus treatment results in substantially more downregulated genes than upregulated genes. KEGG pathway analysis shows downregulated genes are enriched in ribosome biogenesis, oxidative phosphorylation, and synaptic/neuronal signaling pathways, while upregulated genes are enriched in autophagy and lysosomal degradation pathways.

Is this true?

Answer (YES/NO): NO